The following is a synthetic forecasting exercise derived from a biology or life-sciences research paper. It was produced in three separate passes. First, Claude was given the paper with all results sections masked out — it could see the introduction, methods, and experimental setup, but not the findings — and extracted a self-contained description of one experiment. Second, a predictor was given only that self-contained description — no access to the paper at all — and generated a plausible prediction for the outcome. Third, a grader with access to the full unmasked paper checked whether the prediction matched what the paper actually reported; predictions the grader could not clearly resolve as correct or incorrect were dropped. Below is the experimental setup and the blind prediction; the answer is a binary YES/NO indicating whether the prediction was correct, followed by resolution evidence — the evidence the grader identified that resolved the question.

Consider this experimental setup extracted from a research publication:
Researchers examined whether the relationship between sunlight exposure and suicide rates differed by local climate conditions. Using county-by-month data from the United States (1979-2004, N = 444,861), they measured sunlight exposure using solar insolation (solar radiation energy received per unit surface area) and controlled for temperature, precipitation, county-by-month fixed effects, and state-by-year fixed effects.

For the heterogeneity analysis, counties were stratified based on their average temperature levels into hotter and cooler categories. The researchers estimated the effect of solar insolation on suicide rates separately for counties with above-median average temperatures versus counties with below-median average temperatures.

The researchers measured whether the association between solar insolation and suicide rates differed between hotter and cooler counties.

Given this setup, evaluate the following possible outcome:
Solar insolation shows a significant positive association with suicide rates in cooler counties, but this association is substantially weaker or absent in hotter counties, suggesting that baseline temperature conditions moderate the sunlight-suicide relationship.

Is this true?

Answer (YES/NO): NO